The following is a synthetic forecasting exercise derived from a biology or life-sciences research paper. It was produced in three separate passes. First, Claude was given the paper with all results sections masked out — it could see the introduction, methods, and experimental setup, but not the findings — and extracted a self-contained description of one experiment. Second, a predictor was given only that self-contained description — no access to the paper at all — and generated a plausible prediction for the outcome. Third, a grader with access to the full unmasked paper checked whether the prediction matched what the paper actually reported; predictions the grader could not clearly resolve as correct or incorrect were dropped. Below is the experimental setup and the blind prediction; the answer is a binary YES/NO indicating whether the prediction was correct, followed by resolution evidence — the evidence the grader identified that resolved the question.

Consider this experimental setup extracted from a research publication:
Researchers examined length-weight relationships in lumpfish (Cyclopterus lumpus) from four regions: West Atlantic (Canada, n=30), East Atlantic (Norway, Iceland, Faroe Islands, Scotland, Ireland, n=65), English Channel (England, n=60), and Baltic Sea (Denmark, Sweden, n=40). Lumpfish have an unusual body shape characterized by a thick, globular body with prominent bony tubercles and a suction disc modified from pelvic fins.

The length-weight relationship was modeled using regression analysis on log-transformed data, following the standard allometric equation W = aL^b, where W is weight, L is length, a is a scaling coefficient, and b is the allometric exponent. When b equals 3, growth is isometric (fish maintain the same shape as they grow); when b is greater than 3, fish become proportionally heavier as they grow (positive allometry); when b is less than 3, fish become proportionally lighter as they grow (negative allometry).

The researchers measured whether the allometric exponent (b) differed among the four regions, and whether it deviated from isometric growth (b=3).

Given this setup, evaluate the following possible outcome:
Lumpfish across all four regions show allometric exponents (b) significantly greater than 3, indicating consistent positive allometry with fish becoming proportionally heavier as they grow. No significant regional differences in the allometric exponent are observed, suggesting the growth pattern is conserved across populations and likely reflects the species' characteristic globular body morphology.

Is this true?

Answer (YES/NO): NO